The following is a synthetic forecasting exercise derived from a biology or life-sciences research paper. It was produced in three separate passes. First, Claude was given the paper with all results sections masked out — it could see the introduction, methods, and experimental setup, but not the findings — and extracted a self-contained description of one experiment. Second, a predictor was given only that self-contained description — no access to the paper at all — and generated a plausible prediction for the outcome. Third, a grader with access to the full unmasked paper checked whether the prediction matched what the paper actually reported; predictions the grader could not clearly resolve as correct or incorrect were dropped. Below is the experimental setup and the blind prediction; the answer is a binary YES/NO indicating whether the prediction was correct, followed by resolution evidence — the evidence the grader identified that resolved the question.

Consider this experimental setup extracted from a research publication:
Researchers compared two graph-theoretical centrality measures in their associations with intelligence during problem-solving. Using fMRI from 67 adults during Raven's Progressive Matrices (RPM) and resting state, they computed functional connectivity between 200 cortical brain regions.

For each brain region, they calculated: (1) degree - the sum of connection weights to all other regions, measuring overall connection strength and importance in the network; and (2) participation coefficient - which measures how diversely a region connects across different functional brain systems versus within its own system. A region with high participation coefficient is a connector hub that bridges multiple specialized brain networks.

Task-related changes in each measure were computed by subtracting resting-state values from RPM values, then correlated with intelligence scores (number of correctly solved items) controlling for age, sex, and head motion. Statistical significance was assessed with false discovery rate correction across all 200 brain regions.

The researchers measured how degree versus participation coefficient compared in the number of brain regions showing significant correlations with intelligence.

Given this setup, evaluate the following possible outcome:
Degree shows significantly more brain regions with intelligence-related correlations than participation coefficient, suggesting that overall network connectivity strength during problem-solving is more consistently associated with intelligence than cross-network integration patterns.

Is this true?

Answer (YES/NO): NO